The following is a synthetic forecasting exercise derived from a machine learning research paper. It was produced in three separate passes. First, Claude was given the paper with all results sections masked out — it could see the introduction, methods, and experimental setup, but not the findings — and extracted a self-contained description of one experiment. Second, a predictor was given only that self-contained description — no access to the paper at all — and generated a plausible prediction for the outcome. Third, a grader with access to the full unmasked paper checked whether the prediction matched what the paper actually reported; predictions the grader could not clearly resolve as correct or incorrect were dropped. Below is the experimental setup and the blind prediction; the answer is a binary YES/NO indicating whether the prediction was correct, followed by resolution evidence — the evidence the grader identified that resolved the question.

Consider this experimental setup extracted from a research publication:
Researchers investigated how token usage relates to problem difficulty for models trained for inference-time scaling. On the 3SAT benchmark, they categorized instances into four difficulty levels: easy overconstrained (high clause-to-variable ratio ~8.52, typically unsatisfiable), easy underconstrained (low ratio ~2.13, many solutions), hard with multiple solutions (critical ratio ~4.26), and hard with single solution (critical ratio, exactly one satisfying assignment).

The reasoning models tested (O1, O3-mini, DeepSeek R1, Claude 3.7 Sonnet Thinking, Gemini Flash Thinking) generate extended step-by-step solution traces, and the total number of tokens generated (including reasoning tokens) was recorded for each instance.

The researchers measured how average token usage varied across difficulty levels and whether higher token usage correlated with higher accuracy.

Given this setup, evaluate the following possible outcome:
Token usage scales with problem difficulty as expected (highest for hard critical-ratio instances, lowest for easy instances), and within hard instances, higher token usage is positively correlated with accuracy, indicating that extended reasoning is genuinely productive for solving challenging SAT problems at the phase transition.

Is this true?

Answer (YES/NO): NO